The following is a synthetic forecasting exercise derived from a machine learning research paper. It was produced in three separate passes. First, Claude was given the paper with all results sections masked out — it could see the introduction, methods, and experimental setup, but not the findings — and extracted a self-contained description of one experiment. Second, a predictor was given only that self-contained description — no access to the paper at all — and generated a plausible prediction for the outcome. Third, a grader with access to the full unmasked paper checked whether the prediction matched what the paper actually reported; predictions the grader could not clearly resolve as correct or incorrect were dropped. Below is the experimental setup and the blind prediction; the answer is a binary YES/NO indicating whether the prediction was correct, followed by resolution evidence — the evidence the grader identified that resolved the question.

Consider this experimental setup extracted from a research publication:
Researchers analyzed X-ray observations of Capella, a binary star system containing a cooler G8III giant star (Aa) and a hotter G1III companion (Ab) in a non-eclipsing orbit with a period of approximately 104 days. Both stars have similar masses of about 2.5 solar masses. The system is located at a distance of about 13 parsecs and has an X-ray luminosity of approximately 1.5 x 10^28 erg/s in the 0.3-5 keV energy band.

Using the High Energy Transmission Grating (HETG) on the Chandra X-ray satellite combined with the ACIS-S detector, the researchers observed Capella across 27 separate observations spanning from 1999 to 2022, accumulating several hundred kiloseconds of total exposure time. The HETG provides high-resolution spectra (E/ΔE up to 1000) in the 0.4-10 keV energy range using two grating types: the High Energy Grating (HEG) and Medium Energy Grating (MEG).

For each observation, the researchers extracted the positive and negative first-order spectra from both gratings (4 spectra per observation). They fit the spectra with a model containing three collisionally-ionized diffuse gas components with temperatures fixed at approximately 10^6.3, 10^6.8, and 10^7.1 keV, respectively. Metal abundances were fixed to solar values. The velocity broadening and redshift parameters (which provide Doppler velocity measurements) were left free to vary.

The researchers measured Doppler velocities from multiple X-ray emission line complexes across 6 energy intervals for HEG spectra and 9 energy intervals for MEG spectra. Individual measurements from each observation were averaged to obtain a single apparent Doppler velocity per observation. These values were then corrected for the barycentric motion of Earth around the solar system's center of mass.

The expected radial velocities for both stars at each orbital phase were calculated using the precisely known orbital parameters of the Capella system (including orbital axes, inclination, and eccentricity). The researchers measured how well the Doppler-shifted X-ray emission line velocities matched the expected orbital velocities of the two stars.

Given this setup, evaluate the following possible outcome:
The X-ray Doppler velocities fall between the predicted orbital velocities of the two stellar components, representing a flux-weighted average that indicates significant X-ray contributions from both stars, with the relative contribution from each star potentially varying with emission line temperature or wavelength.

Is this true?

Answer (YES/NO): NO